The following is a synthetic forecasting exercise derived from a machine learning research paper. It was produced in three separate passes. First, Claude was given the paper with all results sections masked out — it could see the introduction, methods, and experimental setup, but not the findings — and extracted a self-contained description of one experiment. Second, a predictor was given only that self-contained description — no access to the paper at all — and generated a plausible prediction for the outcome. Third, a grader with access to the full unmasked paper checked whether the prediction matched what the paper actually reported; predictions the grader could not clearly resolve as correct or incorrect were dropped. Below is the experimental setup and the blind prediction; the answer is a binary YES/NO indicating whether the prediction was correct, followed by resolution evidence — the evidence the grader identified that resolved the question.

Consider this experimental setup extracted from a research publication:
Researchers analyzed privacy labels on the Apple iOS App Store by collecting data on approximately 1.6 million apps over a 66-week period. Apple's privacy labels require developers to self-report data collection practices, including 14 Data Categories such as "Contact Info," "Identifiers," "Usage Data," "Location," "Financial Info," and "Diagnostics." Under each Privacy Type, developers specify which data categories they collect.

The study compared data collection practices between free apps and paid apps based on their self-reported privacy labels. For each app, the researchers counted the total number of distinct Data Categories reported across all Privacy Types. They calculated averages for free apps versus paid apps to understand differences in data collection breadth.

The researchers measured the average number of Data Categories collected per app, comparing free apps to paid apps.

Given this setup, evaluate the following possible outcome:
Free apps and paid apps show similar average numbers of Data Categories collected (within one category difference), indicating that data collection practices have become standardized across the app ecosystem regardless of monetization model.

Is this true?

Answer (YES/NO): NO